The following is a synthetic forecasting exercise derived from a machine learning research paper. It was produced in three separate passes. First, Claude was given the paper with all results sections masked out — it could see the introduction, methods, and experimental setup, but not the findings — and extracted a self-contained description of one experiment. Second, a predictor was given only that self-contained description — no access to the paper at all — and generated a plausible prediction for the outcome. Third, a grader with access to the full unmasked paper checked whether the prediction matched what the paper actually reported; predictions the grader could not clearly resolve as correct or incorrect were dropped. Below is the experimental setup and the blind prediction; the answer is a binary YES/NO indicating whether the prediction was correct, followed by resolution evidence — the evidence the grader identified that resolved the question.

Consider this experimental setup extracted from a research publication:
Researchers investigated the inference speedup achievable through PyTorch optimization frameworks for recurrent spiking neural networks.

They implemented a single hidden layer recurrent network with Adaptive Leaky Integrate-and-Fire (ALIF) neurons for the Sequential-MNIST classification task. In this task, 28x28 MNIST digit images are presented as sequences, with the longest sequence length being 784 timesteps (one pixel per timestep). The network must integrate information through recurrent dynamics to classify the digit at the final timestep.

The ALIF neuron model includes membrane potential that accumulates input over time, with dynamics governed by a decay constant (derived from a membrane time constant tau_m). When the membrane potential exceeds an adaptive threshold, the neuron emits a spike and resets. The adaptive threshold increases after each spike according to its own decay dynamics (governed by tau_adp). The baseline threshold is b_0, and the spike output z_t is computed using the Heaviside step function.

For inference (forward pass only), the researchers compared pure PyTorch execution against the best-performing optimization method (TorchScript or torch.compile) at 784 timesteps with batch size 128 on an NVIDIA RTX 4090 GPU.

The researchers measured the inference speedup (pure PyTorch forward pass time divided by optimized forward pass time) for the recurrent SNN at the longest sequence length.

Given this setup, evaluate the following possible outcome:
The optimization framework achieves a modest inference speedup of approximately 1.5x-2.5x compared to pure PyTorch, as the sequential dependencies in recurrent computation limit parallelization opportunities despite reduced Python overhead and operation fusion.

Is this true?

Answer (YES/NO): NO